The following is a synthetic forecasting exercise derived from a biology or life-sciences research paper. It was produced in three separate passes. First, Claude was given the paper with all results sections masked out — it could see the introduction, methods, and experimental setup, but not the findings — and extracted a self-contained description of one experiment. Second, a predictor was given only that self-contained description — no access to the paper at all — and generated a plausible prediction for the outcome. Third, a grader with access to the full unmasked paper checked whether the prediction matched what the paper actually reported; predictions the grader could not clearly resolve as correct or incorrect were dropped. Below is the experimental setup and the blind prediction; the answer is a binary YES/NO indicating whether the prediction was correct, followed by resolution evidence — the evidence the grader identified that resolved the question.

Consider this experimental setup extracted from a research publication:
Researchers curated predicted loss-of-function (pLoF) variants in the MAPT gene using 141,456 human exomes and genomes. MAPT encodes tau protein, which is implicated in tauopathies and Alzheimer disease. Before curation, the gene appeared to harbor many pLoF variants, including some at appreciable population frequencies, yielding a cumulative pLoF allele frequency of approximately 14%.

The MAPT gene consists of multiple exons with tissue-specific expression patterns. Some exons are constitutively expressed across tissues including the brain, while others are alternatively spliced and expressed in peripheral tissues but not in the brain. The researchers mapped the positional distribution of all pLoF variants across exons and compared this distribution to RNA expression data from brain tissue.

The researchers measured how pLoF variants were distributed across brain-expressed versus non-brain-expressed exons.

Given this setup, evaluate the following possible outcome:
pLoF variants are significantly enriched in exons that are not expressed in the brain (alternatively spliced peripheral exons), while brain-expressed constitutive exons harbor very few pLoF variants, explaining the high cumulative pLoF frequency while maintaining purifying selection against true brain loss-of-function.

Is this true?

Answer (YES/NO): YES